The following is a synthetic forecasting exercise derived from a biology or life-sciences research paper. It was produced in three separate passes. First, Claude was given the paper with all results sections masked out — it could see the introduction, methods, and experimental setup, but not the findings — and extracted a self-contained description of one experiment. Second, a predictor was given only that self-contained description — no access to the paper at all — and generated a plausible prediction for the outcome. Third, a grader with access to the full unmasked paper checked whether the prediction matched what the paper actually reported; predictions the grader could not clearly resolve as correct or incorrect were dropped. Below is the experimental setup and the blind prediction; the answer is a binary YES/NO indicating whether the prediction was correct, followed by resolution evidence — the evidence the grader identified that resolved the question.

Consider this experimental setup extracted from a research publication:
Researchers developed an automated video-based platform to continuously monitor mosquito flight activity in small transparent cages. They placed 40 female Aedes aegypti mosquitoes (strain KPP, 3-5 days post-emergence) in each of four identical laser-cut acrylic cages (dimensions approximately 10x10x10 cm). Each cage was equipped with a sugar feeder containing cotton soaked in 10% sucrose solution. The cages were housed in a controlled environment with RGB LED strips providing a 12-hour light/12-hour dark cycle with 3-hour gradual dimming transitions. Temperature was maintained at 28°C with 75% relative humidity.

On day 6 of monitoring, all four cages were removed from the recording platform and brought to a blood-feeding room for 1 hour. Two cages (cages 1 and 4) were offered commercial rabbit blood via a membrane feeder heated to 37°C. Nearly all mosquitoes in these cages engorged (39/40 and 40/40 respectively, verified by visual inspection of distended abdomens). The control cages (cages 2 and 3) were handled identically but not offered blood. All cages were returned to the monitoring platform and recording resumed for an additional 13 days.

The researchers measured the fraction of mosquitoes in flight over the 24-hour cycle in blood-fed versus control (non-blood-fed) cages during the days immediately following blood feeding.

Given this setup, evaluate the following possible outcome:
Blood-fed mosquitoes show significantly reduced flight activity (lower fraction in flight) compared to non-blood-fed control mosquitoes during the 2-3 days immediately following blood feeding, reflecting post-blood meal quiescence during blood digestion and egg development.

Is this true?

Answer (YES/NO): YES